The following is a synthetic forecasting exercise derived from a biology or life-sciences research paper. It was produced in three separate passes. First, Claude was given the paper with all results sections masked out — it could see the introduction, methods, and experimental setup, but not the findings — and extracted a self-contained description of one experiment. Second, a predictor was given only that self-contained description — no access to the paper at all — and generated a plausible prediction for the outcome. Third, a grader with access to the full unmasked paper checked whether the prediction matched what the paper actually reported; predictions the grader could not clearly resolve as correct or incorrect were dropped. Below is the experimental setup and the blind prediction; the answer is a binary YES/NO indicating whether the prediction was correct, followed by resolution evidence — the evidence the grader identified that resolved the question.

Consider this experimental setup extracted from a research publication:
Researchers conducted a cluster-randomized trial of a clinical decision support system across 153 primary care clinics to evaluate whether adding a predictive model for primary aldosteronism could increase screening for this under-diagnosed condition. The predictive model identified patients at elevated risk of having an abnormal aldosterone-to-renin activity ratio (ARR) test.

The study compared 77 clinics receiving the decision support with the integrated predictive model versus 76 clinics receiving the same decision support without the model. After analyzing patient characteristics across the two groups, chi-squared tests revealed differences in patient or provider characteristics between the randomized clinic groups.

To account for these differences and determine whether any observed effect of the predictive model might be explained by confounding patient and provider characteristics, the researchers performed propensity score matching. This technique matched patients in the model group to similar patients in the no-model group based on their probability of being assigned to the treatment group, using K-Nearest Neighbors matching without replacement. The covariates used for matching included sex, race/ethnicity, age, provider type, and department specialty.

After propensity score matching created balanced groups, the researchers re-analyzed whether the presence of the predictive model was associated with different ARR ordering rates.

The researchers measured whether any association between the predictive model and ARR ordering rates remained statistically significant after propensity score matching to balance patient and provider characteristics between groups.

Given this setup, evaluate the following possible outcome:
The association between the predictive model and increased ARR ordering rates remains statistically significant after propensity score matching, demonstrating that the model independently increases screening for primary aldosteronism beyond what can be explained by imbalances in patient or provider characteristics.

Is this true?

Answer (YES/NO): YES